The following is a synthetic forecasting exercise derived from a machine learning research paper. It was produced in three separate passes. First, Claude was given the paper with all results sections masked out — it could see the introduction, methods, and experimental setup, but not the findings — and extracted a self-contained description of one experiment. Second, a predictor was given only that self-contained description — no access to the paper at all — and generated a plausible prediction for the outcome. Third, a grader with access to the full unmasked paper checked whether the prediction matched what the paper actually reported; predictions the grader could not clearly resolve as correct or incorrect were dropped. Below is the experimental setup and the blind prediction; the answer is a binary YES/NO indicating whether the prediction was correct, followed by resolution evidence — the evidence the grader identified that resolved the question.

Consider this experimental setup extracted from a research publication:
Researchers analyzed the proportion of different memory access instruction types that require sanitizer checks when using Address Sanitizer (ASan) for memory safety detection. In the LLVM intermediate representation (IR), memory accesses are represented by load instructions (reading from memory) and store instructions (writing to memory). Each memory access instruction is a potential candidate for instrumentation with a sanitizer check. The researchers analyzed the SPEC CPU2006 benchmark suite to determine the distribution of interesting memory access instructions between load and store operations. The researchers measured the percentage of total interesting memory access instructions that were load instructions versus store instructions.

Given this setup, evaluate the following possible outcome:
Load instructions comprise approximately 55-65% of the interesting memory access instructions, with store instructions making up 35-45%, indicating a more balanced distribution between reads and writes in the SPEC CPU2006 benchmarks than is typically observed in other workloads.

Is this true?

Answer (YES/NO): NO